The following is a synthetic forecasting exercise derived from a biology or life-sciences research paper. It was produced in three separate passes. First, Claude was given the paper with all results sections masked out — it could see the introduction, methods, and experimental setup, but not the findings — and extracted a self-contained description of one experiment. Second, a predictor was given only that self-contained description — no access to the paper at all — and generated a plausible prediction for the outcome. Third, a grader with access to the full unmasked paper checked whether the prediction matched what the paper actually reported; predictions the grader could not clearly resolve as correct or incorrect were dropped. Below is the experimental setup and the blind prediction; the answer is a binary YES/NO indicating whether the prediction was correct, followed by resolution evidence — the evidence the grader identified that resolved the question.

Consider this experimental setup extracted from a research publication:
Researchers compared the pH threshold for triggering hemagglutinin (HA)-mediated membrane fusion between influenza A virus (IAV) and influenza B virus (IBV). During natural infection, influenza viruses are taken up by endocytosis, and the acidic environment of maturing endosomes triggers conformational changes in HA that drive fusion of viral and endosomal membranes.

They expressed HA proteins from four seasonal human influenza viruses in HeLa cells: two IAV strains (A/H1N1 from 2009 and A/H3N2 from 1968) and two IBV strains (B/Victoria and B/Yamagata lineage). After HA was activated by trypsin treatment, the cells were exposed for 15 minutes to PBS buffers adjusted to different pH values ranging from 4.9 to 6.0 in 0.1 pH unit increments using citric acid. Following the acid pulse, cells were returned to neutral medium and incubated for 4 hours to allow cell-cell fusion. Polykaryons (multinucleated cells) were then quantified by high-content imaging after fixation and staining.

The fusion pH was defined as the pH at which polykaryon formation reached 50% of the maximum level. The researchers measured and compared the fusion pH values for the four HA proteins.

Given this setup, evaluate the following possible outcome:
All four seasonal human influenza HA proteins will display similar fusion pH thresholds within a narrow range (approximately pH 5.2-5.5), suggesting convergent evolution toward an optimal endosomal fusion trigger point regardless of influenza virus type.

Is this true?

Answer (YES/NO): NO